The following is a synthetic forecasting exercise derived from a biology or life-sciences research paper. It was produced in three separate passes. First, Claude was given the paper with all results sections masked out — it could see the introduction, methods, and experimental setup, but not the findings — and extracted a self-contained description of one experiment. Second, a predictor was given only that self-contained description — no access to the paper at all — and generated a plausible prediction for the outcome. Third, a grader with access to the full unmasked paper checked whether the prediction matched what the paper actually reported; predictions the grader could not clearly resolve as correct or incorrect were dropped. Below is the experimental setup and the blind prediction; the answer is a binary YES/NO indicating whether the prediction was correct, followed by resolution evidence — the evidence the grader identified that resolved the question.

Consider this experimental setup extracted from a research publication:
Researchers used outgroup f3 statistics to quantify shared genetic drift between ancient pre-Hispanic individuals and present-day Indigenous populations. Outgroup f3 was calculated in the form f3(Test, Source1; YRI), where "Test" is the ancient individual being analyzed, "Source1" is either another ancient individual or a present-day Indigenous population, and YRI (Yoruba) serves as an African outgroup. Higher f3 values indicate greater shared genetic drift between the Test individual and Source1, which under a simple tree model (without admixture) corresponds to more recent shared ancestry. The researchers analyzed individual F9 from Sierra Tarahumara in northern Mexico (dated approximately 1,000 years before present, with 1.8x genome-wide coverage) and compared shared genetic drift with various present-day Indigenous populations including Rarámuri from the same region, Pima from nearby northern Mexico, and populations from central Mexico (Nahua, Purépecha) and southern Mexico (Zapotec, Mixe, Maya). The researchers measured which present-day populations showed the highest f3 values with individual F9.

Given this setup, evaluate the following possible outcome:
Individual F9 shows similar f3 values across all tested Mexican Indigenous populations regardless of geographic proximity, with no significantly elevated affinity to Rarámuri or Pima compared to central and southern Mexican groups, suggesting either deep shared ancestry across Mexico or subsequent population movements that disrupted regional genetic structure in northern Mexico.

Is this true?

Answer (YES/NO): NO